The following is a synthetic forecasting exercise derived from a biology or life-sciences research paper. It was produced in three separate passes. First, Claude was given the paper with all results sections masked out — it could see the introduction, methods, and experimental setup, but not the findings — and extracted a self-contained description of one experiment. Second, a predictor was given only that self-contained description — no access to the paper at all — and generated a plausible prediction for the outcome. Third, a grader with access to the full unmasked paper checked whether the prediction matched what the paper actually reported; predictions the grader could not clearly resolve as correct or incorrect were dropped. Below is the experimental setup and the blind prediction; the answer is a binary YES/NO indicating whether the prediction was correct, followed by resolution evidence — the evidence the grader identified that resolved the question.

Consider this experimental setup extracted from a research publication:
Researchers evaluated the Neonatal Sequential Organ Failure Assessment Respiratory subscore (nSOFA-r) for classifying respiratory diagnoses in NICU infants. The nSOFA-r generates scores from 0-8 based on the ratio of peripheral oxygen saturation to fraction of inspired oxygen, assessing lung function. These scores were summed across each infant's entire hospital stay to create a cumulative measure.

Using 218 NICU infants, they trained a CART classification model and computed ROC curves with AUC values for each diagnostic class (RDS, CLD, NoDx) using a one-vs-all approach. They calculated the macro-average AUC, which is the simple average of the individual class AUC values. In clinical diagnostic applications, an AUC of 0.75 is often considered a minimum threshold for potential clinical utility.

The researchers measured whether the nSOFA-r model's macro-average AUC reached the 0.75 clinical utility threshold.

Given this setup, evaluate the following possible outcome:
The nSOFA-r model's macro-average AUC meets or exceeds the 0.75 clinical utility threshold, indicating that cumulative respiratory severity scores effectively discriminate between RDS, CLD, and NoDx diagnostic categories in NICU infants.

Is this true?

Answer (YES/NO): NO